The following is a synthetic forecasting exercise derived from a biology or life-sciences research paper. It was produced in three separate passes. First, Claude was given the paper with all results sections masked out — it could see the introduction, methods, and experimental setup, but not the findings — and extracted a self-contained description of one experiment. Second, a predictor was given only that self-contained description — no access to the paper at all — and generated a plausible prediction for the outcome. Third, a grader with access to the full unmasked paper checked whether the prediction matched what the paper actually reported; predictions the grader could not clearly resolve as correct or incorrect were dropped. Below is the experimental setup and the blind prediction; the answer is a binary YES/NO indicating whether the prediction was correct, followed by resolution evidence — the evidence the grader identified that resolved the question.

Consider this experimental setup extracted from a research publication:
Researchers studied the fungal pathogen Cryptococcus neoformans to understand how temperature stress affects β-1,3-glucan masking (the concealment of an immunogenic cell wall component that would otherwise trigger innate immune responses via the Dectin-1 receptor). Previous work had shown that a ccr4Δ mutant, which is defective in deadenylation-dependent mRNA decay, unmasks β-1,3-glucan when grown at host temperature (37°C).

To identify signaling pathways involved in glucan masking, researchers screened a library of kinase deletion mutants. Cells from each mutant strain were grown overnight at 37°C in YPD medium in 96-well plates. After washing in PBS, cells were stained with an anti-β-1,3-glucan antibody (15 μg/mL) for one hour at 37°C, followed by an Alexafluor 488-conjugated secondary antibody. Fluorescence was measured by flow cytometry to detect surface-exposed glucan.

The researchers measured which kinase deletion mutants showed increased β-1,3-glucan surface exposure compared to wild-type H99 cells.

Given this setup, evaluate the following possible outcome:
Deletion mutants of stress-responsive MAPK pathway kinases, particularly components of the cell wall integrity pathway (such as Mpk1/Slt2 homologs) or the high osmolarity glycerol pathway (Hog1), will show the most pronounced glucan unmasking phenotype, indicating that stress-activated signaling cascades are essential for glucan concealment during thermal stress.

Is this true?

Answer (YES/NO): YES